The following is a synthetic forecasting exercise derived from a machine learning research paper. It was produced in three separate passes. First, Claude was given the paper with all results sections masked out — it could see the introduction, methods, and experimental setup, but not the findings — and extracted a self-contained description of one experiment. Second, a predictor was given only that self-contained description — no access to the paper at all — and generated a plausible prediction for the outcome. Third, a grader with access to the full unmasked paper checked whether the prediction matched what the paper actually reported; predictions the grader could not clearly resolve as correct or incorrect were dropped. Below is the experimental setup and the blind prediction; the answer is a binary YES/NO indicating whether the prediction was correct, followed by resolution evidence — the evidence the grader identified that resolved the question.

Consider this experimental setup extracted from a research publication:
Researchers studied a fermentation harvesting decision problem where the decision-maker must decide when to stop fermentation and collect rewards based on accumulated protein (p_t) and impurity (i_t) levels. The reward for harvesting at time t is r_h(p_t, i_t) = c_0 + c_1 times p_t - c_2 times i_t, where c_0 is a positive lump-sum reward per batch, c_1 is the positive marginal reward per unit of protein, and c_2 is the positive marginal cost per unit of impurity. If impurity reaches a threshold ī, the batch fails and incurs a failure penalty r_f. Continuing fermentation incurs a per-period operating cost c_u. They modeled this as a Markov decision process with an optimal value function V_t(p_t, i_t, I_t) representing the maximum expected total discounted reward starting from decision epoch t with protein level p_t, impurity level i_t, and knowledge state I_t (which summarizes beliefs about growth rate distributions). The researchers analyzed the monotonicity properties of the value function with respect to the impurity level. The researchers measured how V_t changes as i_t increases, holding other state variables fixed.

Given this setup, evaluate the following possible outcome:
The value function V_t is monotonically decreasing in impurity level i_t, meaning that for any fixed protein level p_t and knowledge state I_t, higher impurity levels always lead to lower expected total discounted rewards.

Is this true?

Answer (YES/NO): YES